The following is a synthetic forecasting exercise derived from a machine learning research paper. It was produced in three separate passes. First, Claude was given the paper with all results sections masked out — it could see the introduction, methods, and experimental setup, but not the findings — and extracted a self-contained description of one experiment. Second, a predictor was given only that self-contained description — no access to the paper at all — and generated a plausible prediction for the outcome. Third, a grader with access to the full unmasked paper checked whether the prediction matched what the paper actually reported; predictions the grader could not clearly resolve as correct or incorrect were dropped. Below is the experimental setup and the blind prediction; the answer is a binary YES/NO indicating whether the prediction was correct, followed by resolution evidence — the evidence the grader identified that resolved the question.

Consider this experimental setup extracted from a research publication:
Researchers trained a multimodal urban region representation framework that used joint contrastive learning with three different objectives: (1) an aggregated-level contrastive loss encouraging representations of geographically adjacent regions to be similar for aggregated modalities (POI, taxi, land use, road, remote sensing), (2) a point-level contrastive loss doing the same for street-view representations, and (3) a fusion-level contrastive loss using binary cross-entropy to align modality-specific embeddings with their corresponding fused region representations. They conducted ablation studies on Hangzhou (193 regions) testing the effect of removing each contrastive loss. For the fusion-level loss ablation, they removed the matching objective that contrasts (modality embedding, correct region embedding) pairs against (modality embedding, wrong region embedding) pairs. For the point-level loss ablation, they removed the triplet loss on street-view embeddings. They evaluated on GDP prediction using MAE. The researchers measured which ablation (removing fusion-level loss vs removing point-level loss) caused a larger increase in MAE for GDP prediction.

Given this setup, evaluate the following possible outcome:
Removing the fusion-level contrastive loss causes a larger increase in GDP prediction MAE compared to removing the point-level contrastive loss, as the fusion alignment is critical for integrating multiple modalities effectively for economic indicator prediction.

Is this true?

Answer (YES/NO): NO